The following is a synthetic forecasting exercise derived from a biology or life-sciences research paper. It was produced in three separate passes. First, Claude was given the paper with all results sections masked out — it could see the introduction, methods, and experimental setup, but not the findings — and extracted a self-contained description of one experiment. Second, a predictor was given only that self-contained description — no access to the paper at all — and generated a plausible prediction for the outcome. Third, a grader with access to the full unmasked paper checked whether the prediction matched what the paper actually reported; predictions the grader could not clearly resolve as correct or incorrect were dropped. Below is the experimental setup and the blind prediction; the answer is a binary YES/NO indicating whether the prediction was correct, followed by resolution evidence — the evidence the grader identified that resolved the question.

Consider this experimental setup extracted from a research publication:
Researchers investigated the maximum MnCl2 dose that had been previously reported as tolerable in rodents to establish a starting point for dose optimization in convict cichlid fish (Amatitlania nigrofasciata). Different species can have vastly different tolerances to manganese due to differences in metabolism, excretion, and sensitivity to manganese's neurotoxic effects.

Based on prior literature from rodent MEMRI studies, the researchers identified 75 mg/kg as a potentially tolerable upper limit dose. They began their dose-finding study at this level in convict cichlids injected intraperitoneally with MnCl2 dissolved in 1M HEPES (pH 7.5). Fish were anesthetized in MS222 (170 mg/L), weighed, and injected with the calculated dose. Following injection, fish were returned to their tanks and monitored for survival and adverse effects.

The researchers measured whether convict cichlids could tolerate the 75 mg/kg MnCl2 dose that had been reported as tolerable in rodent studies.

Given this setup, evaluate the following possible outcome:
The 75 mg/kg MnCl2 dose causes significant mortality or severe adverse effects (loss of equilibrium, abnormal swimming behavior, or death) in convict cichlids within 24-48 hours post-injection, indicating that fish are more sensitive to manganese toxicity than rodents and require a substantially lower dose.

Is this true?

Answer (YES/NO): YES